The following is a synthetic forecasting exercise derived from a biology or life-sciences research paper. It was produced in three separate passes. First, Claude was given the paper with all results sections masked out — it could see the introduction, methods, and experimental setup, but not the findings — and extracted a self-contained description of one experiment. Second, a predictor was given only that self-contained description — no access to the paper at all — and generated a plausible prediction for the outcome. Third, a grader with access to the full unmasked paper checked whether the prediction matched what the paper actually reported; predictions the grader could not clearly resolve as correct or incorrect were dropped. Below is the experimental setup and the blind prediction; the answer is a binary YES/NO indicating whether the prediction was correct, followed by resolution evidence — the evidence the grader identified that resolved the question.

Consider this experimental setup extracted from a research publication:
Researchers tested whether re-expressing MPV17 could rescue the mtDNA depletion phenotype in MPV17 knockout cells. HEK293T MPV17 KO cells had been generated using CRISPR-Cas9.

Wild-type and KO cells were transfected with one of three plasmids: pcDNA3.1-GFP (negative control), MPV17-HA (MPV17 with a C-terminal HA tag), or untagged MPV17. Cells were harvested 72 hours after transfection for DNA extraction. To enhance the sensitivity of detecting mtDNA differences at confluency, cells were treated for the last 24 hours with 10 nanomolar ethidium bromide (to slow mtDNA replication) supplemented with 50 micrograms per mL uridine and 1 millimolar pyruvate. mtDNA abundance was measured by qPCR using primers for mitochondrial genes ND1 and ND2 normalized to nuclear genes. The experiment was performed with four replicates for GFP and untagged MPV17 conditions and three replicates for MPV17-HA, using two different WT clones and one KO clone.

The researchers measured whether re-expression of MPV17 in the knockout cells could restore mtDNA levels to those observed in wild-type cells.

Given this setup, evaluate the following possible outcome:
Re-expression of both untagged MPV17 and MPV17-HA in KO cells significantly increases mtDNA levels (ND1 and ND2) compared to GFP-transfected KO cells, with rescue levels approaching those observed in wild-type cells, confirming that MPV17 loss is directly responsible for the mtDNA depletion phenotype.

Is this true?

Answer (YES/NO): YES